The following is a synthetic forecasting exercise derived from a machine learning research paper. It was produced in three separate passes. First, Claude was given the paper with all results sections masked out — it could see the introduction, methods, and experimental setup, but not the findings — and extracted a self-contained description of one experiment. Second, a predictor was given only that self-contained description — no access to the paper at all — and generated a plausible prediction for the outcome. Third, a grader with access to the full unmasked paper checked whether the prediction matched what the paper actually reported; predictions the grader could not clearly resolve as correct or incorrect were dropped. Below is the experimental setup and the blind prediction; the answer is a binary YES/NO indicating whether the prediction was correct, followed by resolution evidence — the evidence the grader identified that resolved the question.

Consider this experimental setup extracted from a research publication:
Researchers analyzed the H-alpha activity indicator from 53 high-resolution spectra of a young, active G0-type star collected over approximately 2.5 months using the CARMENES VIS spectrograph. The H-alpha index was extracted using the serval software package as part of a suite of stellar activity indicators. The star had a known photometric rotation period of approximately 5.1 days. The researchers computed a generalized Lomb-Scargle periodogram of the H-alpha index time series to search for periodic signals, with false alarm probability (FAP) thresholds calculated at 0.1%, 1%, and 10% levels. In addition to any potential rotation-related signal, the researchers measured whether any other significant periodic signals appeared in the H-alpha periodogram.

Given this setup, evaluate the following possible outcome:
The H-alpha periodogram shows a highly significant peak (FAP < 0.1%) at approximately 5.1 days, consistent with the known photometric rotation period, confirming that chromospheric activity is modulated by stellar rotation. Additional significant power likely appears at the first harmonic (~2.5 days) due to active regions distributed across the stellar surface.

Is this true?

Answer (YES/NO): NO